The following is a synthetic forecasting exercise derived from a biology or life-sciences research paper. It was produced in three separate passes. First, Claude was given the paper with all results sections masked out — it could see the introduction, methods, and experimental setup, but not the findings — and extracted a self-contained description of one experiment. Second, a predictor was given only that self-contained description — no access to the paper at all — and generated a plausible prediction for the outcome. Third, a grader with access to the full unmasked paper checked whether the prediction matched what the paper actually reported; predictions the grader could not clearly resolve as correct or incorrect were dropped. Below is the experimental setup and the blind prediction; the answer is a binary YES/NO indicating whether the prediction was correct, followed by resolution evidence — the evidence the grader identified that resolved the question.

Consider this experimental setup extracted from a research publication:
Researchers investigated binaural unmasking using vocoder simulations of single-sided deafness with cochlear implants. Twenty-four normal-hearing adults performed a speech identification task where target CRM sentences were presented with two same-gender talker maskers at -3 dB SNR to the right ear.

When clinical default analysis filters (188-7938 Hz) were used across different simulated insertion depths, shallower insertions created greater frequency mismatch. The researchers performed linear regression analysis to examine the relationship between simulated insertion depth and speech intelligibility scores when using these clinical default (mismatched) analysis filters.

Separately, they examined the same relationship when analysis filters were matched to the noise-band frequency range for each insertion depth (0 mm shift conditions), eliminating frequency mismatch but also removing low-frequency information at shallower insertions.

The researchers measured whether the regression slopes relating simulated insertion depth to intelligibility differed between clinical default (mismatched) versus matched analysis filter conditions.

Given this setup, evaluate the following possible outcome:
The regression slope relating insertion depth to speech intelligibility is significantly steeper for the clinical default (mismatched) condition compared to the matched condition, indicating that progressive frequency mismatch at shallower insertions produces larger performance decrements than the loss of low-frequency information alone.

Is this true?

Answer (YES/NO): NO